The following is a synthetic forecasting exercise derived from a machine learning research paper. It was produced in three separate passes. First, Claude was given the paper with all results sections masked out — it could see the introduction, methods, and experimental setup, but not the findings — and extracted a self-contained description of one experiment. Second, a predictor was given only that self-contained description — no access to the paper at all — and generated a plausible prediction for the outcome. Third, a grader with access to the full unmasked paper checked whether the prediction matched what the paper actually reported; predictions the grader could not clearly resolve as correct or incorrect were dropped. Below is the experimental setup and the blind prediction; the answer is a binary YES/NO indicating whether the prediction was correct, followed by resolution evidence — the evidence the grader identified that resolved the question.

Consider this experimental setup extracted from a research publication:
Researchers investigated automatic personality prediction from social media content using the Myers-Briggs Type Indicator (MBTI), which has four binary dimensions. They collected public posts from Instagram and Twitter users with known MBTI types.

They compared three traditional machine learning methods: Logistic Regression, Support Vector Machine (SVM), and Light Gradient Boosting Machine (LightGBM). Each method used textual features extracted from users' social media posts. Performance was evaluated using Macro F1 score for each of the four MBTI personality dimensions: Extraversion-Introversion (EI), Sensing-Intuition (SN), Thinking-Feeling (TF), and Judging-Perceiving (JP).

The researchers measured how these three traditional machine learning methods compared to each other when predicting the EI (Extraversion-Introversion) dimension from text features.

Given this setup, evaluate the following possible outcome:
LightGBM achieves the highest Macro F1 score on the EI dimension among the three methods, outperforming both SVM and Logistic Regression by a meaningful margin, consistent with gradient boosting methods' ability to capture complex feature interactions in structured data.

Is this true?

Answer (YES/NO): NO